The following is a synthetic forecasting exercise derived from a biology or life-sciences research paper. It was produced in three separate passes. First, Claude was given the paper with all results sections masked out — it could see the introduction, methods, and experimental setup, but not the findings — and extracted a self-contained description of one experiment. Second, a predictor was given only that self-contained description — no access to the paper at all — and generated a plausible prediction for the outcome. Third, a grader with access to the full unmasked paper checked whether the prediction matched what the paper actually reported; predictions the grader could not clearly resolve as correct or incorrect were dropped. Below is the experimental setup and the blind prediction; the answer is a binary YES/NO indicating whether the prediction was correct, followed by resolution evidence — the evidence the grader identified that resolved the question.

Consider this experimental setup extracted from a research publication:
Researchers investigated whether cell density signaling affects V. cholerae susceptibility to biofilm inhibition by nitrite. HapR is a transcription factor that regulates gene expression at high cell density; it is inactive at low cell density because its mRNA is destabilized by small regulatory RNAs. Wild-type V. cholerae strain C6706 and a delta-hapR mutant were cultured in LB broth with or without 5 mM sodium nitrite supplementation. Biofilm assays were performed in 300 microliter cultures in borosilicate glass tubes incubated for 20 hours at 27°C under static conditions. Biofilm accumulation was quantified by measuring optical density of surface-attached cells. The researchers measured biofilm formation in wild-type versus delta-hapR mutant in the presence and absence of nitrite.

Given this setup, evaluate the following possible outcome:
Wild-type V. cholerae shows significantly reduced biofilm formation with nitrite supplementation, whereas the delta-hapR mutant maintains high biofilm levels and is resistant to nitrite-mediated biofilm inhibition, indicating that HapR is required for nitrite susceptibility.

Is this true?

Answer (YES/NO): YES